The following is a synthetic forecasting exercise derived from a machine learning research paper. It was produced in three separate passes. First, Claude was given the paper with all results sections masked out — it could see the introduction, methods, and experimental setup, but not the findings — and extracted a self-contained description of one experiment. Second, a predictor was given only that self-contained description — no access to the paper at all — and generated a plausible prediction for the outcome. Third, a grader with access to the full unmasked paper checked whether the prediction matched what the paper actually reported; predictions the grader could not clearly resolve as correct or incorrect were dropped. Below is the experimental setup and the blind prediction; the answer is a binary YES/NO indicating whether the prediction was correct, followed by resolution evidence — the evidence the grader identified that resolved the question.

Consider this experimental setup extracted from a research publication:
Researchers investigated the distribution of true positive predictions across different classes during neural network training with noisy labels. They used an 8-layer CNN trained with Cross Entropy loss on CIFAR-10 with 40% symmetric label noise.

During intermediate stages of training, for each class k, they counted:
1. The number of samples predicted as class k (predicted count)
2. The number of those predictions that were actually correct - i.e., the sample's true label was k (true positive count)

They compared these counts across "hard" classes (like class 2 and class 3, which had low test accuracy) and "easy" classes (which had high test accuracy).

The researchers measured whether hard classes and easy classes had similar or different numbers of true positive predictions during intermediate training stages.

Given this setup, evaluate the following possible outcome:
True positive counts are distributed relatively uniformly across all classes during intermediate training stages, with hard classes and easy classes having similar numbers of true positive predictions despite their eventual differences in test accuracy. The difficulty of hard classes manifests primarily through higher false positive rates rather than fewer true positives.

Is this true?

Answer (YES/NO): NO